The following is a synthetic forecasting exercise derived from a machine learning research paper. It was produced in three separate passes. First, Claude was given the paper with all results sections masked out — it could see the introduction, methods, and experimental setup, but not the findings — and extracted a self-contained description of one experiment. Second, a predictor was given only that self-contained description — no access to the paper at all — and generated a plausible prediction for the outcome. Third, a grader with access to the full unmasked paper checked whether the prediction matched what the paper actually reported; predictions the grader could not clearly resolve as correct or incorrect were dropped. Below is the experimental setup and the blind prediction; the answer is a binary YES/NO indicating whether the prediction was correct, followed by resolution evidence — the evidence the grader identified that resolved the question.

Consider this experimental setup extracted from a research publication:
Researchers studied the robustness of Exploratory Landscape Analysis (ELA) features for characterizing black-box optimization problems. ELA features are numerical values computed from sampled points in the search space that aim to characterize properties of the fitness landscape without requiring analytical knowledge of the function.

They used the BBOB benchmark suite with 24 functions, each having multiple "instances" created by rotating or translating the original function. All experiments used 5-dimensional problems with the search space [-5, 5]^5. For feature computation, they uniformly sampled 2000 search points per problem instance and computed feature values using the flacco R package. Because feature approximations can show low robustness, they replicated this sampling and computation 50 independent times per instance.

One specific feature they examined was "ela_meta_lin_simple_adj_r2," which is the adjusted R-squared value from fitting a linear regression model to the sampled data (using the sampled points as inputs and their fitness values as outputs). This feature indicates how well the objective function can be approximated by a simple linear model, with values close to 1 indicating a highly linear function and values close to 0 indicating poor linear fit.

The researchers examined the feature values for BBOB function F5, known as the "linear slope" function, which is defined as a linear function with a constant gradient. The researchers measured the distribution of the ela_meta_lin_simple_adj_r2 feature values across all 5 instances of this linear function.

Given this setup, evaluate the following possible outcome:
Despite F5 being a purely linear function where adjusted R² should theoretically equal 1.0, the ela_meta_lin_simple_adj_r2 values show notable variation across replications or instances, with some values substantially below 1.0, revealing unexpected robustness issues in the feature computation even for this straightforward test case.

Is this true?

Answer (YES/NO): NO